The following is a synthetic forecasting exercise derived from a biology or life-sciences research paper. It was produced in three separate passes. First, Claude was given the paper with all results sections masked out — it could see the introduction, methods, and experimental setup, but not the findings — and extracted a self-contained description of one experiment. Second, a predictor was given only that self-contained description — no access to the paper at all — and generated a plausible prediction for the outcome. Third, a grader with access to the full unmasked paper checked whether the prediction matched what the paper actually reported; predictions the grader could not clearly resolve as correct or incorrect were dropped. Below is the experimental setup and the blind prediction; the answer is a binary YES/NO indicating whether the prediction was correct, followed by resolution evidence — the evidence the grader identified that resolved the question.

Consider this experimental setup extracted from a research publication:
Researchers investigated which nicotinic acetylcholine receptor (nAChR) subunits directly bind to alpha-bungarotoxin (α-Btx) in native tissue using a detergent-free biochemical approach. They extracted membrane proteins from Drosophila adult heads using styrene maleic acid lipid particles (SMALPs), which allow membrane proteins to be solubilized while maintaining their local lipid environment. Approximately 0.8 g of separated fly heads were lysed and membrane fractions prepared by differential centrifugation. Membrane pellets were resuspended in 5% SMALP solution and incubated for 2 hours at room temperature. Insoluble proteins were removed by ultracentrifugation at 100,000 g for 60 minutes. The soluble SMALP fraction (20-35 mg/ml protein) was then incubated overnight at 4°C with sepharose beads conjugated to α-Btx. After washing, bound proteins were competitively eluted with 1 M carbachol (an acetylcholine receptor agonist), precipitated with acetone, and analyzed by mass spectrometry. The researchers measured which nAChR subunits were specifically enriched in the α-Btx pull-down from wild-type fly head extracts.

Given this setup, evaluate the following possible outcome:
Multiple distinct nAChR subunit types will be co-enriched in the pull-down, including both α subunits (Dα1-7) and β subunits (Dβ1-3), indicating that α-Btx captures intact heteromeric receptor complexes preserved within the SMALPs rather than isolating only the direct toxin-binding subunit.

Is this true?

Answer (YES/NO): NO